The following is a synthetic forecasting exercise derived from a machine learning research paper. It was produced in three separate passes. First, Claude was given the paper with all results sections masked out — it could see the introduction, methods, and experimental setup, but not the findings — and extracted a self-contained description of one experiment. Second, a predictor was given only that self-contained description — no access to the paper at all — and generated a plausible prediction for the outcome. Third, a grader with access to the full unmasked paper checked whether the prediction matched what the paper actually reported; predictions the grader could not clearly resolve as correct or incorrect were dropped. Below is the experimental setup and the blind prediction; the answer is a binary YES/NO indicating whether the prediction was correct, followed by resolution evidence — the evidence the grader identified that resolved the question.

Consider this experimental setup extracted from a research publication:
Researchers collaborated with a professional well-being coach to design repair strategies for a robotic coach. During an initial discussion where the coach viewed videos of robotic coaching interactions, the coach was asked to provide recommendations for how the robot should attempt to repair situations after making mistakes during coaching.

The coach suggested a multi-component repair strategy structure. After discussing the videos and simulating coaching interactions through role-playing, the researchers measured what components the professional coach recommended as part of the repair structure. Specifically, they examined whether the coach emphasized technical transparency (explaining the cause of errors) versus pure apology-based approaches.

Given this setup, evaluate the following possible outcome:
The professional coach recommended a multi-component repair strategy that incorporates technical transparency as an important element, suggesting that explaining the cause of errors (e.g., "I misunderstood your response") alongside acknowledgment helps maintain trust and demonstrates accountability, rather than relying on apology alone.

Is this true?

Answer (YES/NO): YES